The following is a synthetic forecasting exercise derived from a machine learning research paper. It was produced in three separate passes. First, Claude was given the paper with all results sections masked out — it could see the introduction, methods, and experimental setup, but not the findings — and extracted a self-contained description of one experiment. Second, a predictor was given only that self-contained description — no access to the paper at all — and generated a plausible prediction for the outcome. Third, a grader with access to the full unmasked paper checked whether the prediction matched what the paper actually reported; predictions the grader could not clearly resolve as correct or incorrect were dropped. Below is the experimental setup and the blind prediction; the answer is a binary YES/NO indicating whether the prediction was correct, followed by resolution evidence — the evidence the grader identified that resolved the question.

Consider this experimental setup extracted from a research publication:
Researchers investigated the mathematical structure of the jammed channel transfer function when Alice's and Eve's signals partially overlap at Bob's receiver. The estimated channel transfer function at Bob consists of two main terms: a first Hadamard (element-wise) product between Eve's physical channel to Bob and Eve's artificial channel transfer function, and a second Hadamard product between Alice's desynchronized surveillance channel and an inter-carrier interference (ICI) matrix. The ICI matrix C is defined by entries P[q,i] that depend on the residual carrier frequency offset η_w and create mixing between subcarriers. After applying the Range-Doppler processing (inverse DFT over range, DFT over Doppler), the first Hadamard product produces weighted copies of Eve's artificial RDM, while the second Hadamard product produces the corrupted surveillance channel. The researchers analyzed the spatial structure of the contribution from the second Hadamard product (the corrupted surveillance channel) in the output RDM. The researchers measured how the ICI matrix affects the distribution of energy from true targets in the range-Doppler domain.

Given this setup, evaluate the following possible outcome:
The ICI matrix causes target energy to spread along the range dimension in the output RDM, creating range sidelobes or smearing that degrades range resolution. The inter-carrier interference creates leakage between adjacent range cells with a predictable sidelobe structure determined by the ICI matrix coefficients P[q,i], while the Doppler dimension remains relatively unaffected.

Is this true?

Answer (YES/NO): YES